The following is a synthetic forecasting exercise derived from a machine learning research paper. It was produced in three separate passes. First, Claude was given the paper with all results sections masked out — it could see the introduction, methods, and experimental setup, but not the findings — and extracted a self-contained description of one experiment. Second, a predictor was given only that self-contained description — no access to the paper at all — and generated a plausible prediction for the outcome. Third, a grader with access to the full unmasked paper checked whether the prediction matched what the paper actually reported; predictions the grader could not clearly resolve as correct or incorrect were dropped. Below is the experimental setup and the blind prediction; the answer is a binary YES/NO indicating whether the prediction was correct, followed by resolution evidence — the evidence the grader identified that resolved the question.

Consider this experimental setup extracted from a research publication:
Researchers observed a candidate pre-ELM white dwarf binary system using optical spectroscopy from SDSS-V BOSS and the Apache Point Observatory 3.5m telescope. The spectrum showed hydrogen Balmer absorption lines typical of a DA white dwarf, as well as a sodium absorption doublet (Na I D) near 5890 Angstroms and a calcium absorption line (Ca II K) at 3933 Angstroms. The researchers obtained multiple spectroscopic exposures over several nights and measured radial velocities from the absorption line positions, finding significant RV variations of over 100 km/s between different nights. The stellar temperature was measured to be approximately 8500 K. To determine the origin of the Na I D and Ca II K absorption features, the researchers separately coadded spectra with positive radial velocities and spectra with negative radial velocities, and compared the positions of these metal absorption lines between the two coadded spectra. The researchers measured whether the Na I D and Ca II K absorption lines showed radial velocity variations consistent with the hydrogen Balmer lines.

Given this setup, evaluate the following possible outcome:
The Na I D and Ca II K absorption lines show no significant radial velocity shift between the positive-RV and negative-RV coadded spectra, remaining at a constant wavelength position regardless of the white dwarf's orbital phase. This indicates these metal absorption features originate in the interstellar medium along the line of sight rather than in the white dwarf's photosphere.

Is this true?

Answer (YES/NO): NO